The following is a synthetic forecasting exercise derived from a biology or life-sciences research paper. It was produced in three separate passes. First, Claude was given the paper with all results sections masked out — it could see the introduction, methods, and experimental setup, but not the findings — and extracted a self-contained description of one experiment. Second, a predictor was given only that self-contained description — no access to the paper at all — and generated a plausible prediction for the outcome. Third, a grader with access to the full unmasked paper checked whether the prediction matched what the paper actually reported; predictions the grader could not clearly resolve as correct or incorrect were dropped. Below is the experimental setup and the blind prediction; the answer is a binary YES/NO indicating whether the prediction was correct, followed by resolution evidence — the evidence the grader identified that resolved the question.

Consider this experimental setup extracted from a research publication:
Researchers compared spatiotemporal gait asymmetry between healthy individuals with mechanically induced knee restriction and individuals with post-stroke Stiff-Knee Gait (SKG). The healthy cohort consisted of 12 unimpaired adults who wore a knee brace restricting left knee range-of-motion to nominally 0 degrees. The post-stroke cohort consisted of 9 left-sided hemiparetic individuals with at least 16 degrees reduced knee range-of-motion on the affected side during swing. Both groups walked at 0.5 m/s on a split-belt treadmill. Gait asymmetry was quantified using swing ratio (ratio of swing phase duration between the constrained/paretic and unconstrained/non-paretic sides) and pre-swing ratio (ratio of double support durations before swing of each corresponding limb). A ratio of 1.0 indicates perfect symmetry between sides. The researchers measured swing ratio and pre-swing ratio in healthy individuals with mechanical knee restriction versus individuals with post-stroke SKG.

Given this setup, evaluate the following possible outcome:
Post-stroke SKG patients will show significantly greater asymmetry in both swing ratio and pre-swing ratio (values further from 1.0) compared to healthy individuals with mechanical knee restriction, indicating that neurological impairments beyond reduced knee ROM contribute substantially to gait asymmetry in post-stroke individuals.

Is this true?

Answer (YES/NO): YES